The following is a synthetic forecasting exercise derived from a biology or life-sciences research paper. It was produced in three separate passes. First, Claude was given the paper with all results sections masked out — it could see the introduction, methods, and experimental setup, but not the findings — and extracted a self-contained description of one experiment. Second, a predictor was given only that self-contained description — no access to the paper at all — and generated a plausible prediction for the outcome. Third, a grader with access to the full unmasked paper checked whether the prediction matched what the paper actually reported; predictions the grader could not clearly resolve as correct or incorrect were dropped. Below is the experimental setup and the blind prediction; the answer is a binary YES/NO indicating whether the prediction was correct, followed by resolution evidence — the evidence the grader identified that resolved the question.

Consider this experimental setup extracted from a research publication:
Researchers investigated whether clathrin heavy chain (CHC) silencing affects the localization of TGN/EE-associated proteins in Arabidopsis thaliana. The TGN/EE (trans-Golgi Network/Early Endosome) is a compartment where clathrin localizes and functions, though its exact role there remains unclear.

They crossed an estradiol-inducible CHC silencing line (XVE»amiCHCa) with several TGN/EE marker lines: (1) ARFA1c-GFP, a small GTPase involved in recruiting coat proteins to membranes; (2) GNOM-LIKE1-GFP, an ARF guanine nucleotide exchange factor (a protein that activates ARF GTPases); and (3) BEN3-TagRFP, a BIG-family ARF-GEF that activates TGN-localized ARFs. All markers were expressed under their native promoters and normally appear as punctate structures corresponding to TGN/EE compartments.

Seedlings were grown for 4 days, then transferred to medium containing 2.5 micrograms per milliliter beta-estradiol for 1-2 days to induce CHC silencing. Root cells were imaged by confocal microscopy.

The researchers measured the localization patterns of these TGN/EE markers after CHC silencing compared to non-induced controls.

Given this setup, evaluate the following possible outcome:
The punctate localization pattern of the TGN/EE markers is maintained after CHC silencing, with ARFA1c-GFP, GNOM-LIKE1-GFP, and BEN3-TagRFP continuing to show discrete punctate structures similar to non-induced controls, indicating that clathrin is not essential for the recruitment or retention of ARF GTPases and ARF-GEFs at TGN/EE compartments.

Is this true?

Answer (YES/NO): NO